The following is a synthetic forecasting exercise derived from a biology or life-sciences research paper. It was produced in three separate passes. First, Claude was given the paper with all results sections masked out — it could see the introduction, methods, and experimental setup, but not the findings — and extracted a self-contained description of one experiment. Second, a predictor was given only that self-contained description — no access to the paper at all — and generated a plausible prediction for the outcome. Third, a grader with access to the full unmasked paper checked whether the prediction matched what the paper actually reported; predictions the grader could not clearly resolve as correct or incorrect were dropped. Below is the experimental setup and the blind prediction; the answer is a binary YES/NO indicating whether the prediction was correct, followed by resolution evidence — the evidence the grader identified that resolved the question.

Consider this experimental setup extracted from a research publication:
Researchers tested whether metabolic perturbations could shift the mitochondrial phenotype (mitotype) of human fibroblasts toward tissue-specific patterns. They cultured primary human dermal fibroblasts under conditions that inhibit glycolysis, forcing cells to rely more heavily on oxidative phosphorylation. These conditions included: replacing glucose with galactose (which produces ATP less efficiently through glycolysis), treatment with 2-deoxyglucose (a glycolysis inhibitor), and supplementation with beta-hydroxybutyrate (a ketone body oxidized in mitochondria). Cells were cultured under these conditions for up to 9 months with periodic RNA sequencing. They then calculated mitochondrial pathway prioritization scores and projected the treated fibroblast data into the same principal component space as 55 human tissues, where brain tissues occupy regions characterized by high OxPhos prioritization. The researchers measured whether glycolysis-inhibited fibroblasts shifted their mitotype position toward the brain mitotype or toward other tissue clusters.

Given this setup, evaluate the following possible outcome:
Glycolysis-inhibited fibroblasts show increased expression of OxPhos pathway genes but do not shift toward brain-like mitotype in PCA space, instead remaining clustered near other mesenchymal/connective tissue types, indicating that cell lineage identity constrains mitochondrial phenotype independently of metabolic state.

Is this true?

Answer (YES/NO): NO